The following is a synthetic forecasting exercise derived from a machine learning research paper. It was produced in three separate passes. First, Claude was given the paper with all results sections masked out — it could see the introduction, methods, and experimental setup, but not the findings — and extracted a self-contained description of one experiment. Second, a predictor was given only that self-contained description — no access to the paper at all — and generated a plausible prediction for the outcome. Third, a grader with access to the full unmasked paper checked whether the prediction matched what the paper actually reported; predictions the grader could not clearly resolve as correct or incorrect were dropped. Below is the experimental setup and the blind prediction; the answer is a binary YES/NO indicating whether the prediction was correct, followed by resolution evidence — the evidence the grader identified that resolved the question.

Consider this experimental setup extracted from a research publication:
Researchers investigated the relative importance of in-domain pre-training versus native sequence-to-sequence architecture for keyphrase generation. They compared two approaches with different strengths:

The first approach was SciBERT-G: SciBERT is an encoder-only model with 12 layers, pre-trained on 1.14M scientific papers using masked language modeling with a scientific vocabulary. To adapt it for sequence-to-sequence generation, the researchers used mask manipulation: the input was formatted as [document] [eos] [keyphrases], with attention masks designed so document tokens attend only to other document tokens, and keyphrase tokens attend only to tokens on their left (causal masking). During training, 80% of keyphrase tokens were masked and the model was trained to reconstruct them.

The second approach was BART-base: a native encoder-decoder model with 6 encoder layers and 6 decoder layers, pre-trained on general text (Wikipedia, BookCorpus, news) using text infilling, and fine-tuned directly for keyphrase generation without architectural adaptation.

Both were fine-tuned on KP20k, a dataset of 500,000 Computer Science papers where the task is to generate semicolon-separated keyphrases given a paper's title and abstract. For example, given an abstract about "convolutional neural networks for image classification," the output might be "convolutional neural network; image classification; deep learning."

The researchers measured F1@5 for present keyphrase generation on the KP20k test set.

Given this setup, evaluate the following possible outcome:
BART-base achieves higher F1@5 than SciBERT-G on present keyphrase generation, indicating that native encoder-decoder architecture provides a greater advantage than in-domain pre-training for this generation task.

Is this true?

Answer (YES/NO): NO